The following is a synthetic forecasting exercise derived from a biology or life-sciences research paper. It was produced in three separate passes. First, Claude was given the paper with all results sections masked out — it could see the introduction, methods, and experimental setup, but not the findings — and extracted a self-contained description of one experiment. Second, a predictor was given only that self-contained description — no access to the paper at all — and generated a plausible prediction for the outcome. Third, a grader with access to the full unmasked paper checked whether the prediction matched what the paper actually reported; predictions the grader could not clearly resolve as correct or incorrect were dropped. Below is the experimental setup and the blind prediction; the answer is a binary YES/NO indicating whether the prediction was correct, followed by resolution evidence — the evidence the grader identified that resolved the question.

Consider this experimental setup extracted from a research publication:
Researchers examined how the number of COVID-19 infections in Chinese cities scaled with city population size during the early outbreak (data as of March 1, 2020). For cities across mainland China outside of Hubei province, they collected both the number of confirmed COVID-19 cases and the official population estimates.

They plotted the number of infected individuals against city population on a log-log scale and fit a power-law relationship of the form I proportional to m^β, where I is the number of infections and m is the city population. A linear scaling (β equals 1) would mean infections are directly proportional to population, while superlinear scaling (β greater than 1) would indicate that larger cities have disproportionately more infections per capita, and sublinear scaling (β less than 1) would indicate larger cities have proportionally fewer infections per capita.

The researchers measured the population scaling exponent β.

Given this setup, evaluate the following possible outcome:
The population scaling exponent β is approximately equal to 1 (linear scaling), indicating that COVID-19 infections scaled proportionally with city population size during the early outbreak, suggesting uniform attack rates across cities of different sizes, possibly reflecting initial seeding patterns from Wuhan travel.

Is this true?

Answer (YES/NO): NO